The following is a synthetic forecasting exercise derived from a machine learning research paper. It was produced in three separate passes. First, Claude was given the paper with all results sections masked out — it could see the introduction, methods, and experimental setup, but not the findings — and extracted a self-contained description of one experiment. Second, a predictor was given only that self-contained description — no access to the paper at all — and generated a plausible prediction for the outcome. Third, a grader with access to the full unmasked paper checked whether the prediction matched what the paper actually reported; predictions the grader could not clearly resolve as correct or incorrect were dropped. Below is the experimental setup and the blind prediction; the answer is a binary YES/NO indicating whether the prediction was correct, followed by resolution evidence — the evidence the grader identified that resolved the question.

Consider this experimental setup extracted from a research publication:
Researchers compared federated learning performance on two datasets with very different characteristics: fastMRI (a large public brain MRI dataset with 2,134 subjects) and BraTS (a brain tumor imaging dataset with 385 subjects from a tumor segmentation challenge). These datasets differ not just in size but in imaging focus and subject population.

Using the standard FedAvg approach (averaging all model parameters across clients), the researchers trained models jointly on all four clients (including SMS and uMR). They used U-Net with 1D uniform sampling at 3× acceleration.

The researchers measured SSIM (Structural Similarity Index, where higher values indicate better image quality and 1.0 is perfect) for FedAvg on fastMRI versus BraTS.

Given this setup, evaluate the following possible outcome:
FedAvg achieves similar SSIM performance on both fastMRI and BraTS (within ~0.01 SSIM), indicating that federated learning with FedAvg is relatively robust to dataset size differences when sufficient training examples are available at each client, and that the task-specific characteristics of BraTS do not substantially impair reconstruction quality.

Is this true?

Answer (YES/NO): NO